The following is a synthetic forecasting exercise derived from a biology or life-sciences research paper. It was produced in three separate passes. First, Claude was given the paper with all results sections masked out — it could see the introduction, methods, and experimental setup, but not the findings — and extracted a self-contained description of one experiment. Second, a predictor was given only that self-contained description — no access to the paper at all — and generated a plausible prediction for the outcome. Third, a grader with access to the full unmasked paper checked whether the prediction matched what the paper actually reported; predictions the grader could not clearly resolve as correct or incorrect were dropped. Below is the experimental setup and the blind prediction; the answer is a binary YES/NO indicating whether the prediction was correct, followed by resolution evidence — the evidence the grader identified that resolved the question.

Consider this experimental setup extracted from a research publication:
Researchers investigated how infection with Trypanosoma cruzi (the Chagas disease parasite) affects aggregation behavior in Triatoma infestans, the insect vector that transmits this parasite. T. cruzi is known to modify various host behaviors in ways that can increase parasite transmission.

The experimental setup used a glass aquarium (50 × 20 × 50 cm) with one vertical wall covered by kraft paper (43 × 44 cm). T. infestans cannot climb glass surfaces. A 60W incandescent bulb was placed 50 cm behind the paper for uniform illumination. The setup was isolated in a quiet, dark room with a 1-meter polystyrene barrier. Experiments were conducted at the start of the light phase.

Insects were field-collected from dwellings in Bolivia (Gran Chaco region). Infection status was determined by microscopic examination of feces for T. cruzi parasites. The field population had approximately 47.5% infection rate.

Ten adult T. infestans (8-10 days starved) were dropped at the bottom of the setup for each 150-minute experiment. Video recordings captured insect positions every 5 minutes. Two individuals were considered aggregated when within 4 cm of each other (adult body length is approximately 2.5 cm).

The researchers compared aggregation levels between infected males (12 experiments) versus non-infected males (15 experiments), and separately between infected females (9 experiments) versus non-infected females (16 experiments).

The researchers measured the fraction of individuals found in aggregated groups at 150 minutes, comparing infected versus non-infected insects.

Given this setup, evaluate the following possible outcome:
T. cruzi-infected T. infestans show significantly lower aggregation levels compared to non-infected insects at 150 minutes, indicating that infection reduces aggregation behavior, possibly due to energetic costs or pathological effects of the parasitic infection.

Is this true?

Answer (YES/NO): NO